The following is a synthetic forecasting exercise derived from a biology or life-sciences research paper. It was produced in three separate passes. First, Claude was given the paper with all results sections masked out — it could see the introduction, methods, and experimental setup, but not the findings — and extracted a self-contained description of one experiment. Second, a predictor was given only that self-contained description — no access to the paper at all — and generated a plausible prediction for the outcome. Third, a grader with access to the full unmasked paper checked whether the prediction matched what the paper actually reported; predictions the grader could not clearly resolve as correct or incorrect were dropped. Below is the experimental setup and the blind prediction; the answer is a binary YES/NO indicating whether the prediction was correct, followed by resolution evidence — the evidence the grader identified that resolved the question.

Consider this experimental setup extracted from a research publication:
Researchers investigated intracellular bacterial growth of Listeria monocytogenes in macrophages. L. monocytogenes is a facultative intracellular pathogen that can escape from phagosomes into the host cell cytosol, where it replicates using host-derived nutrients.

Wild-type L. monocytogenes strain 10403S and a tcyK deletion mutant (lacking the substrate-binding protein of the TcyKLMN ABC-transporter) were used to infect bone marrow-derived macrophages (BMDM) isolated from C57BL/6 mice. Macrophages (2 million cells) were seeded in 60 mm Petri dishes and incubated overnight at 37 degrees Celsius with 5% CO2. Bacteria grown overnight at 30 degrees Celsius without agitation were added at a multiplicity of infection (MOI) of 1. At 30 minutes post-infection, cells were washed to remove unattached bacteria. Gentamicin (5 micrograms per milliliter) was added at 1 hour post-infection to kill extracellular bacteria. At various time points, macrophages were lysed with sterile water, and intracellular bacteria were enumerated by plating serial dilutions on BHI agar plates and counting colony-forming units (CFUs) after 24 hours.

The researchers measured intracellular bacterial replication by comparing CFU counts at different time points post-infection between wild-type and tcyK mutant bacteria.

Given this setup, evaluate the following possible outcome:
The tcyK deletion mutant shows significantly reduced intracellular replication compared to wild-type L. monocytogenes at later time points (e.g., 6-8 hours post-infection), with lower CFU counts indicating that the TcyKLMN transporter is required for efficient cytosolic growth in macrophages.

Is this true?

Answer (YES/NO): YES